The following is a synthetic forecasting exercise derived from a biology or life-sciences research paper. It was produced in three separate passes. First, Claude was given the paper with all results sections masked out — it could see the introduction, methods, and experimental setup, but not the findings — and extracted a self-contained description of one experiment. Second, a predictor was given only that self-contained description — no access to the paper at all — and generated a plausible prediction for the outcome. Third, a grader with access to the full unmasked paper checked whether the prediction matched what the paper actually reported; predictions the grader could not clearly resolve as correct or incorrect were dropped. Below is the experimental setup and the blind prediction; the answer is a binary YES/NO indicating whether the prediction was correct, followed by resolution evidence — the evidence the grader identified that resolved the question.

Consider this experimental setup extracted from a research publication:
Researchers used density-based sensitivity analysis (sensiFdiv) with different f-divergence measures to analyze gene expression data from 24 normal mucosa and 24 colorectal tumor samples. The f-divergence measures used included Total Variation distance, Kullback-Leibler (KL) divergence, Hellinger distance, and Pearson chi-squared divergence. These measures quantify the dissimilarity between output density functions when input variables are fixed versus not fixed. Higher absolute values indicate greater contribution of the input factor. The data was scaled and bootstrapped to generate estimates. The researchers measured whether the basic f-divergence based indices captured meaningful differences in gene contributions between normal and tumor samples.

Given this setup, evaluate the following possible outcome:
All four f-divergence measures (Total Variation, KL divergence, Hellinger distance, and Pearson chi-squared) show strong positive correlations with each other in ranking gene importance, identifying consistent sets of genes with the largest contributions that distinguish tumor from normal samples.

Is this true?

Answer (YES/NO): NO